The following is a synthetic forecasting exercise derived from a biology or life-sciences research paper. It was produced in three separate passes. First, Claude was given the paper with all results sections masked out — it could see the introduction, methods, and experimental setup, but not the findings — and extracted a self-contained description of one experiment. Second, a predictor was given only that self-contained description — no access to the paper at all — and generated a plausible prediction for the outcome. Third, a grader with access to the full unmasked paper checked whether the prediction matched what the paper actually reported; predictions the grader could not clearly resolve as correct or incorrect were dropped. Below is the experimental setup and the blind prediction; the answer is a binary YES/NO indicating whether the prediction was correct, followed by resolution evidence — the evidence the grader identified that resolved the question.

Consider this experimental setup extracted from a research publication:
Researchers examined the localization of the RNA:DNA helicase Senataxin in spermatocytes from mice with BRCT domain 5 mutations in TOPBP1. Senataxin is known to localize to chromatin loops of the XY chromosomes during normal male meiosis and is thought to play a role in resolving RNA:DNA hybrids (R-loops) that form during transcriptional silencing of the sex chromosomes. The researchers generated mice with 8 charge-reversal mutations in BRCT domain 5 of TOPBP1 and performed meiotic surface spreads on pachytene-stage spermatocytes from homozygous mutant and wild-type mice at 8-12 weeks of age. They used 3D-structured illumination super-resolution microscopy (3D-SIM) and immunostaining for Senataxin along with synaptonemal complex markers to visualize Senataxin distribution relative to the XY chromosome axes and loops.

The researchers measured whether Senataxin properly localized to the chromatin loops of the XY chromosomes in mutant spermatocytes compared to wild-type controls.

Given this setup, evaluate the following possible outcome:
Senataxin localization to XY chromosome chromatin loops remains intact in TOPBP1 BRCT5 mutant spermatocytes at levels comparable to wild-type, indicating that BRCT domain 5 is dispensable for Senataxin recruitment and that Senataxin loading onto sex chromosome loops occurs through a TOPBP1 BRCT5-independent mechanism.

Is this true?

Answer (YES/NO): NO